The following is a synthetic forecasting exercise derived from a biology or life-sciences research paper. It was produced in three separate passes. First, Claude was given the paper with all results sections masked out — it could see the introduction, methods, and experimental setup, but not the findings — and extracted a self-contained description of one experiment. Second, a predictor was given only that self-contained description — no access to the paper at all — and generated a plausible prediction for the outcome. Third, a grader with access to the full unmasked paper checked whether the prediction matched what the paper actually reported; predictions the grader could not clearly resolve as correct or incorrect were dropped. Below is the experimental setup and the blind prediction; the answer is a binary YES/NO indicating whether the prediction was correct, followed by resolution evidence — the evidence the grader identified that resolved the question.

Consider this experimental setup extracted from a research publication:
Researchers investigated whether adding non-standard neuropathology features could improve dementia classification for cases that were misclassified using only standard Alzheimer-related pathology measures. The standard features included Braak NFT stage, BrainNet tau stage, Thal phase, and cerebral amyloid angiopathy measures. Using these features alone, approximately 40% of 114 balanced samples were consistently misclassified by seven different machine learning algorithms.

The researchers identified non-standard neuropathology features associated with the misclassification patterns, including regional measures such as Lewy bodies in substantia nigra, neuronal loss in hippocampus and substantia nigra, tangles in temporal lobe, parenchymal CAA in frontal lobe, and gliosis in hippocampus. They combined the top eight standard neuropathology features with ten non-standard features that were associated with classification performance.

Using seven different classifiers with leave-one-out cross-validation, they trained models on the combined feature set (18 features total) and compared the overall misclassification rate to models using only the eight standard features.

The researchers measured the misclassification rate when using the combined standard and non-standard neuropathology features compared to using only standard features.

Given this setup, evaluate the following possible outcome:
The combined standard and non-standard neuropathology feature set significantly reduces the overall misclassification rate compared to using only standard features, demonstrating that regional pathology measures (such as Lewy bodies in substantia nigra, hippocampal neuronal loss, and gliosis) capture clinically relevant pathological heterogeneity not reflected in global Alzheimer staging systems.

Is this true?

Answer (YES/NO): YES